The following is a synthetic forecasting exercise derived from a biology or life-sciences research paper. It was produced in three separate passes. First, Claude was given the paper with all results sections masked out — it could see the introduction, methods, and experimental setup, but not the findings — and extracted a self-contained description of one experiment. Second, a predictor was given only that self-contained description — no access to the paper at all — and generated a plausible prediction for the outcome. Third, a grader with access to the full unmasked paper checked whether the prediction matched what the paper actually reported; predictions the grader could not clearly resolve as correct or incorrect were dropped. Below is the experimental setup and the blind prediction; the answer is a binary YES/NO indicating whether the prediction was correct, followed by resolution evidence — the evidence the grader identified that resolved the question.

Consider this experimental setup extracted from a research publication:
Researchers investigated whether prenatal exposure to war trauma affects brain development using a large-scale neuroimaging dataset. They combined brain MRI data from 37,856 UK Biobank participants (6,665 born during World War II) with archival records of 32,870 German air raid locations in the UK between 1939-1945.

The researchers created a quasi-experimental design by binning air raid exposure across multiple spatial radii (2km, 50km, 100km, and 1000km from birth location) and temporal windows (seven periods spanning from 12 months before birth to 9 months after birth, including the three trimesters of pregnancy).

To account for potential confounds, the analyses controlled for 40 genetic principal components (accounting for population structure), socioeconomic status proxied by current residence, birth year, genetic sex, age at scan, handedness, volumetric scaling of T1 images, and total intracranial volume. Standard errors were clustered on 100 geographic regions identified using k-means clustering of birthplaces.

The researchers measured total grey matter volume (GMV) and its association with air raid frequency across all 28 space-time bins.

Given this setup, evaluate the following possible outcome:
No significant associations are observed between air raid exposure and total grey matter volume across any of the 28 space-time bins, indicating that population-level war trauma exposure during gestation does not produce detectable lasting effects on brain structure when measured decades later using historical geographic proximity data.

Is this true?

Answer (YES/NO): NO